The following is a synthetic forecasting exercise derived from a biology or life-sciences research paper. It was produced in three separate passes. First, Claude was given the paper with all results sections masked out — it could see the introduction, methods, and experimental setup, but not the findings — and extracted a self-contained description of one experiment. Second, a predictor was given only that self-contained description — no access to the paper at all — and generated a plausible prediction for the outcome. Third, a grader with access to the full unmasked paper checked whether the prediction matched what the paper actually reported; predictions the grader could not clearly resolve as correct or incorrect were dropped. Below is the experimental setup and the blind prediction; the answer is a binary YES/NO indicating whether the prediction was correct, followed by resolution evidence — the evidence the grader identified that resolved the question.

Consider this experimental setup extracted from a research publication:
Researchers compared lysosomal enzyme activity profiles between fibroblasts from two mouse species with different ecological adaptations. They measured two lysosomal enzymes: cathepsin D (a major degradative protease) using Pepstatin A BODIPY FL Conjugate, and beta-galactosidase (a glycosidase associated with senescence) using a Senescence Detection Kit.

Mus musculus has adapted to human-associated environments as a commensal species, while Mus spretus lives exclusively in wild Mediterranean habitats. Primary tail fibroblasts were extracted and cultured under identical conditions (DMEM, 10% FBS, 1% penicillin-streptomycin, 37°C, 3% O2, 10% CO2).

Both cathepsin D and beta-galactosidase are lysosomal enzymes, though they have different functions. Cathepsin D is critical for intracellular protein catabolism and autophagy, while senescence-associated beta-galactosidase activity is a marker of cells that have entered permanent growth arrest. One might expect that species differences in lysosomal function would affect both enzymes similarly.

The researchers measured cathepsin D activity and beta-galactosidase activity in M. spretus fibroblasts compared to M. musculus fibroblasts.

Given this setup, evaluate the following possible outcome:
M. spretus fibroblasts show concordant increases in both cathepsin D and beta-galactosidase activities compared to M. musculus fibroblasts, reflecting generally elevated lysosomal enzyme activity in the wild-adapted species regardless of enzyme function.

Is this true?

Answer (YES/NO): NO